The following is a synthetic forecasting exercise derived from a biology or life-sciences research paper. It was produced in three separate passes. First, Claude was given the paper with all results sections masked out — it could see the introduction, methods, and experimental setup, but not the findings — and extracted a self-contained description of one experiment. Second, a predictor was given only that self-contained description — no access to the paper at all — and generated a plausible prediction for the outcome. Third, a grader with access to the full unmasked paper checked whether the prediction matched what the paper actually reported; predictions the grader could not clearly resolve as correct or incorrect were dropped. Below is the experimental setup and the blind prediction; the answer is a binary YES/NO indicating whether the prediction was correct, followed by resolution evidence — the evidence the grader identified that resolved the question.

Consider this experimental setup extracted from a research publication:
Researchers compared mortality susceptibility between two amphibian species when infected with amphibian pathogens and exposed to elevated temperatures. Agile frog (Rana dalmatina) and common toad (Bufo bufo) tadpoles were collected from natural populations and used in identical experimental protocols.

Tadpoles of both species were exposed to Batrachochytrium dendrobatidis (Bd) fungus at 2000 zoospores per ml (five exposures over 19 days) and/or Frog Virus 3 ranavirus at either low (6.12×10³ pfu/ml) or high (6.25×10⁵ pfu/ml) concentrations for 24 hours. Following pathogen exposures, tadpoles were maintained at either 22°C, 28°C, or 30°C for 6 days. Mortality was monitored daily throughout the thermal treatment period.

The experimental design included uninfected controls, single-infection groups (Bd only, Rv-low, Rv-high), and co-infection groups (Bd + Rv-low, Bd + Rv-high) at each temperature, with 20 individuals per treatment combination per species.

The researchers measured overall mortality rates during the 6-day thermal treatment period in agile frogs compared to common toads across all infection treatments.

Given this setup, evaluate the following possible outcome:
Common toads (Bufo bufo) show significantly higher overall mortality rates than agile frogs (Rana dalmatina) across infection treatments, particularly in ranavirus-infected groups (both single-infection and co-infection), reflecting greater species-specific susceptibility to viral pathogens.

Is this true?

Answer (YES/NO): NO